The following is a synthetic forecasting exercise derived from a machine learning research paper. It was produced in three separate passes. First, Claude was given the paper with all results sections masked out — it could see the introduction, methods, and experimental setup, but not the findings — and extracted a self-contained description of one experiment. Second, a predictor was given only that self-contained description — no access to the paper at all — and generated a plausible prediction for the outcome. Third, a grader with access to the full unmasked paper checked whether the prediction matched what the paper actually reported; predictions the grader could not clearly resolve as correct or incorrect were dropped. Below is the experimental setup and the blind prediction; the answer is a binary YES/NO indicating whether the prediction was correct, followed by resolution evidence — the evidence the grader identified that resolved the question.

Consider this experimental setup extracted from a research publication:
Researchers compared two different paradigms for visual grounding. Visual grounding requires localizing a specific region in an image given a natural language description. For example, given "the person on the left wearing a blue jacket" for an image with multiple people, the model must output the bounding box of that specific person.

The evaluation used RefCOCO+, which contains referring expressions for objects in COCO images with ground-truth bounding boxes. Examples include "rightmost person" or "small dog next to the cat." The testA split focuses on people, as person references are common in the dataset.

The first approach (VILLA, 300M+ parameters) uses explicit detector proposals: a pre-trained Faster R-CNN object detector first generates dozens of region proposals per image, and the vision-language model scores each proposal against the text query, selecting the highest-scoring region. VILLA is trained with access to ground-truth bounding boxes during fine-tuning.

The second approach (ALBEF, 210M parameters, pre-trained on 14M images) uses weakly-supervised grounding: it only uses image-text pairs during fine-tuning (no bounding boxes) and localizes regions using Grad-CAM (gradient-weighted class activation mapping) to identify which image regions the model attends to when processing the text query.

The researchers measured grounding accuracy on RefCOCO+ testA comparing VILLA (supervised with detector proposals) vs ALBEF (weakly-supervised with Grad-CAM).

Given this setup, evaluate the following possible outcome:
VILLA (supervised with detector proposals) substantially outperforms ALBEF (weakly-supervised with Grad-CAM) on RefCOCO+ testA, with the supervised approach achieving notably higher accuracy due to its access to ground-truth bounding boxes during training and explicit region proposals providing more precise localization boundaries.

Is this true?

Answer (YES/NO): YES